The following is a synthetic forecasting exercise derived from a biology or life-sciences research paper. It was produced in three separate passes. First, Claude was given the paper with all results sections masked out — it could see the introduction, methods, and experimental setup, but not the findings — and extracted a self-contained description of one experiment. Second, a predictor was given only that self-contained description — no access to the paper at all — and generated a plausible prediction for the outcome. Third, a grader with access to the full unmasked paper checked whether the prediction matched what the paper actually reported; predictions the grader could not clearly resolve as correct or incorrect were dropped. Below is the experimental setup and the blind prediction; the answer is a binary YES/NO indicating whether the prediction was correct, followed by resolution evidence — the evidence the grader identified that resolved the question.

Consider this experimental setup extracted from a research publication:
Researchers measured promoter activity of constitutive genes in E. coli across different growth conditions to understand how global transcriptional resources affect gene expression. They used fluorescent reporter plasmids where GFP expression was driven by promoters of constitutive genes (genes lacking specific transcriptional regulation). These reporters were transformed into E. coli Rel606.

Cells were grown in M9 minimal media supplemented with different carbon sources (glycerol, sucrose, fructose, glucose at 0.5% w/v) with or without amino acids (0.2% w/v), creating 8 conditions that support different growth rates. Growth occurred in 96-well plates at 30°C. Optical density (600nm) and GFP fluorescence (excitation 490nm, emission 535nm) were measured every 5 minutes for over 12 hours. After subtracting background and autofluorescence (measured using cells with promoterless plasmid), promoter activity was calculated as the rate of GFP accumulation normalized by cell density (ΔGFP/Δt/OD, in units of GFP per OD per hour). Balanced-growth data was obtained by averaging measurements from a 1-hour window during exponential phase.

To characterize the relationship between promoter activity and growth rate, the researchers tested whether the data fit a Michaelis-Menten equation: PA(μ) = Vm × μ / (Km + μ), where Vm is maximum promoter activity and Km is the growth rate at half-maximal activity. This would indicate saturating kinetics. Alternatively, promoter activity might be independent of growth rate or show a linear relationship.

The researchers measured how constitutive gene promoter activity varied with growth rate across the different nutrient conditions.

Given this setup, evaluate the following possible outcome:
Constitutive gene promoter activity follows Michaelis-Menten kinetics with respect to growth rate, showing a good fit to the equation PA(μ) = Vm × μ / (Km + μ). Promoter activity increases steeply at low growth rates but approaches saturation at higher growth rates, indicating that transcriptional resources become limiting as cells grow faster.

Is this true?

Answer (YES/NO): NO